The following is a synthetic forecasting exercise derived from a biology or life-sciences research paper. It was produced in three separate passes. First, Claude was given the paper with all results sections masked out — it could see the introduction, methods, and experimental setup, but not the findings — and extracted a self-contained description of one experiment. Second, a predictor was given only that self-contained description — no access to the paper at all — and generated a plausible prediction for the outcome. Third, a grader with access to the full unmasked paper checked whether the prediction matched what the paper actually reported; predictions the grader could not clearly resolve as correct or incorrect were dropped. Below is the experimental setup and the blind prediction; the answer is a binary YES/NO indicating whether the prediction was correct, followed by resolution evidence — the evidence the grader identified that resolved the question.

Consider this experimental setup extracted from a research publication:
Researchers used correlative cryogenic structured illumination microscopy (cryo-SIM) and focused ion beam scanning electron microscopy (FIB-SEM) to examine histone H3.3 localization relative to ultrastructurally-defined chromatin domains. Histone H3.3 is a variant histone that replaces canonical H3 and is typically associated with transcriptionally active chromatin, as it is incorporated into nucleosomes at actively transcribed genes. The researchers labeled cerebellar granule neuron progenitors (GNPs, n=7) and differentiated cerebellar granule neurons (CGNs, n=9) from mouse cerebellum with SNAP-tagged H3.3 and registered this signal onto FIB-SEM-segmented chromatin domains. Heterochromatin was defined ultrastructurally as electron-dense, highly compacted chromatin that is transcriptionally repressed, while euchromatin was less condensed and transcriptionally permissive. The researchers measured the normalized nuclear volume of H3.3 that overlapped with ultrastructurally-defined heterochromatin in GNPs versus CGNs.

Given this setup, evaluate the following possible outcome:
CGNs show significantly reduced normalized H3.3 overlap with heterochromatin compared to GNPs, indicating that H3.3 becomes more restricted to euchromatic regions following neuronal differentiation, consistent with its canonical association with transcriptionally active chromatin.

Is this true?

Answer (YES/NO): NO